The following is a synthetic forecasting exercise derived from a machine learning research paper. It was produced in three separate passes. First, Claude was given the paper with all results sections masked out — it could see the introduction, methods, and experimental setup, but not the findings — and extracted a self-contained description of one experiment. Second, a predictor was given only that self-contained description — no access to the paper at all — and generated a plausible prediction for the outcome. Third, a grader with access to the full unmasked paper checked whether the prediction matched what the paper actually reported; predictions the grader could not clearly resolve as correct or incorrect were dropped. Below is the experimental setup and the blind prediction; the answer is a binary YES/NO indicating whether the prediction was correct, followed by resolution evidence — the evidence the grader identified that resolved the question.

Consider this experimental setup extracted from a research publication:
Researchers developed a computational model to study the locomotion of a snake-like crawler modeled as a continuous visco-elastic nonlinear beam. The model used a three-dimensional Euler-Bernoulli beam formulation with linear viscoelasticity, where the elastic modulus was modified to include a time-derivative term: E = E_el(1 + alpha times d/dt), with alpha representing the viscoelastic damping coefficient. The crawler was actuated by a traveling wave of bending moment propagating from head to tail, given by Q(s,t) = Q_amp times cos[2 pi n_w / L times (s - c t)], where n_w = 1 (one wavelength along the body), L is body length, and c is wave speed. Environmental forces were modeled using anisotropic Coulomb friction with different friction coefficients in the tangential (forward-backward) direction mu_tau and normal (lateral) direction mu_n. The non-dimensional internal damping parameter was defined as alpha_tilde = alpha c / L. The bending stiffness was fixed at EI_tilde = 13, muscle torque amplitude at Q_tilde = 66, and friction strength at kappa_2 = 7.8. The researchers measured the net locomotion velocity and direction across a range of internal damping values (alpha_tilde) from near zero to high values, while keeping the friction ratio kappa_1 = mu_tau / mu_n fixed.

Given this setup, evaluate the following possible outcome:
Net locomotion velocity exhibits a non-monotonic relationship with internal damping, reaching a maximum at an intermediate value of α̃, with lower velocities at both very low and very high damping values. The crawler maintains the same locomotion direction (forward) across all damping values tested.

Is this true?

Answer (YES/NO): NO